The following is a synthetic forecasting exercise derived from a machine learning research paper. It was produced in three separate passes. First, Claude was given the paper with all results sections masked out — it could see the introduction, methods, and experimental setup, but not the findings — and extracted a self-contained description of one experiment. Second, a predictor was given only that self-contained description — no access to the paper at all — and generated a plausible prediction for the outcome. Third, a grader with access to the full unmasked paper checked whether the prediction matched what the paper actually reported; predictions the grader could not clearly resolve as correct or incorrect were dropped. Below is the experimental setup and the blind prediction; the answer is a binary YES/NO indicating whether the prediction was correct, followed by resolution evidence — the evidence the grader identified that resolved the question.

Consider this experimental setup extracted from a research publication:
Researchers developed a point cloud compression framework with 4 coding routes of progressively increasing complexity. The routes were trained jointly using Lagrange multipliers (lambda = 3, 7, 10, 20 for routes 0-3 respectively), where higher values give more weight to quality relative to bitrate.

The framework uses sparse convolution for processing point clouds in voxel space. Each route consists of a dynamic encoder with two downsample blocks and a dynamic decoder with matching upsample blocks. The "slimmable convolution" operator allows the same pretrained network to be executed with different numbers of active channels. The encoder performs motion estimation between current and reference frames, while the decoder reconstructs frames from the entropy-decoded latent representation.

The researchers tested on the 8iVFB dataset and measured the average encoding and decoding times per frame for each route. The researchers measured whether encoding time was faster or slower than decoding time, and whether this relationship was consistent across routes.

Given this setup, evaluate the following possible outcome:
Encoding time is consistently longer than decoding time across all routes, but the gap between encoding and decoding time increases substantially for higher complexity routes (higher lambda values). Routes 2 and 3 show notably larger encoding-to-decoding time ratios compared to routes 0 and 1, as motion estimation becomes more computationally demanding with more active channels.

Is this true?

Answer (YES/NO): NO